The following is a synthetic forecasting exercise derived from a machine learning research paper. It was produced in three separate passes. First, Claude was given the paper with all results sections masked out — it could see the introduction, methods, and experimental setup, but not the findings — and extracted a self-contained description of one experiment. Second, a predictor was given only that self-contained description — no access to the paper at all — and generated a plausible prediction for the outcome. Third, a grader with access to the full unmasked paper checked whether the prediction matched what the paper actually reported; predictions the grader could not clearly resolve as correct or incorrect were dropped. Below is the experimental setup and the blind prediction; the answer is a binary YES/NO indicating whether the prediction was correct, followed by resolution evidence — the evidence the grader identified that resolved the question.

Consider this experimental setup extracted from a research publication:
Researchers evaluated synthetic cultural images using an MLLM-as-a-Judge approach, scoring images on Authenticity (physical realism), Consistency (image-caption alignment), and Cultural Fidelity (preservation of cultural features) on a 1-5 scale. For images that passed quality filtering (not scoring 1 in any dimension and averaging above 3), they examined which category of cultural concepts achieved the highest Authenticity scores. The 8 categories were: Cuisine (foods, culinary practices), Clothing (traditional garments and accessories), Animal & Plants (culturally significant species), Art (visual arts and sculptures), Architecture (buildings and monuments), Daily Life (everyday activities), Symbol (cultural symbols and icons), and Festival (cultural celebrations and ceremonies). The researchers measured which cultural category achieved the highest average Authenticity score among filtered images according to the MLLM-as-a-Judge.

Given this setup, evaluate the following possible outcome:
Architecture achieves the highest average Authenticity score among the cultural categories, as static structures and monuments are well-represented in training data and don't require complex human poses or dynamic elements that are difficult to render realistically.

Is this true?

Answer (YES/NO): NO